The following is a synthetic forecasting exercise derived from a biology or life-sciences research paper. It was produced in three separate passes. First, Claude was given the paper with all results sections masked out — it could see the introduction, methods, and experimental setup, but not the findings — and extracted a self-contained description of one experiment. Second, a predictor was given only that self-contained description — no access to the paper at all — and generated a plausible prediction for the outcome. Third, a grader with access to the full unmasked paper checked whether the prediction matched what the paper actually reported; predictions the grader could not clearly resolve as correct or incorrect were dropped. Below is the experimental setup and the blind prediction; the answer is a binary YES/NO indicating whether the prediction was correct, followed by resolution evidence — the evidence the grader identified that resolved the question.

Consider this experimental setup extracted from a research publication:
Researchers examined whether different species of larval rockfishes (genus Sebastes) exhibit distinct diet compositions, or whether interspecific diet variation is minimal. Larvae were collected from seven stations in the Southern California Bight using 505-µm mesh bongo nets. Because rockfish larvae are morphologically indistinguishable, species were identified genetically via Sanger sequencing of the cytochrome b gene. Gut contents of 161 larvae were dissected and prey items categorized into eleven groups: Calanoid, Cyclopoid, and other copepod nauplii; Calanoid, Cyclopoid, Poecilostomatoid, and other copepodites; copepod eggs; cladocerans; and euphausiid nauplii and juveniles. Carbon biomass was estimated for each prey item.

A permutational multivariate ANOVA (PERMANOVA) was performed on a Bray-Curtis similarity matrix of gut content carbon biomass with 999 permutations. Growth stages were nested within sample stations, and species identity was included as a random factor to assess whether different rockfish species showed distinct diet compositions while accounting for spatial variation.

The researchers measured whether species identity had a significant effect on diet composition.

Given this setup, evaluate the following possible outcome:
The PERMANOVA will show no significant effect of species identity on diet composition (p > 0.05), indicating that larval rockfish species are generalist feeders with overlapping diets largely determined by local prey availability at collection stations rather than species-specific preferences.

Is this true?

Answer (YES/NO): YES